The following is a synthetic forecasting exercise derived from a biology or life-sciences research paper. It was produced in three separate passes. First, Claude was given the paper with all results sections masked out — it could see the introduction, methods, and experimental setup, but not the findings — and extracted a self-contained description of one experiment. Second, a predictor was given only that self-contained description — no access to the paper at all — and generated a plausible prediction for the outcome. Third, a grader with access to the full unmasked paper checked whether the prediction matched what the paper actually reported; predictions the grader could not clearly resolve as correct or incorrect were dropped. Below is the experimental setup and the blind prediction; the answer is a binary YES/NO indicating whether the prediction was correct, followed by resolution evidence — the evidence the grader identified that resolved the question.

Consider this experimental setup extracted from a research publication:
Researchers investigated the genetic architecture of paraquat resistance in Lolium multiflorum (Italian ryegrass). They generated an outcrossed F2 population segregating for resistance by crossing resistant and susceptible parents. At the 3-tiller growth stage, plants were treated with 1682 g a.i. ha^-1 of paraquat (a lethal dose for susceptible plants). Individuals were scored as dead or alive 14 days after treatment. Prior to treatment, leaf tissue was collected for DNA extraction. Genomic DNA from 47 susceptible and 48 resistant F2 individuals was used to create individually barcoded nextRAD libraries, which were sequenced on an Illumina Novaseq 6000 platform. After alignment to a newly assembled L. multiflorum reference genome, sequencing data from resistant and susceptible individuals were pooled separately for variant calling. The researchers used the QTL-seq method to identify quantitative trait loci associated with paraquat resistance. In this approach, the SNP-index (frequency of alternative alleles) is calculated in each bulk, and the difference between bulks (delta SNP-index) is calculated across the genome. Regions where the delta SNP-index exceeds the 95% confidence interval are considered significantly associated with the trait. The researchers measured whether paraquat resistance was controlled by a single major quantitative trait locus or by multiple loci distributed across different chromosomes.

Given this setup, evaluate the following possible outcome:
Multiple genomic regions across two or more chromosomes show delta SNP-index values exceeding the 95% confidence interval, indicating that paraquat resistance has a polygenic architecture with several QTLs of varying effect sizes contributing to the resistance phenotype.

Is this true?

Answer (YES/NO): NO